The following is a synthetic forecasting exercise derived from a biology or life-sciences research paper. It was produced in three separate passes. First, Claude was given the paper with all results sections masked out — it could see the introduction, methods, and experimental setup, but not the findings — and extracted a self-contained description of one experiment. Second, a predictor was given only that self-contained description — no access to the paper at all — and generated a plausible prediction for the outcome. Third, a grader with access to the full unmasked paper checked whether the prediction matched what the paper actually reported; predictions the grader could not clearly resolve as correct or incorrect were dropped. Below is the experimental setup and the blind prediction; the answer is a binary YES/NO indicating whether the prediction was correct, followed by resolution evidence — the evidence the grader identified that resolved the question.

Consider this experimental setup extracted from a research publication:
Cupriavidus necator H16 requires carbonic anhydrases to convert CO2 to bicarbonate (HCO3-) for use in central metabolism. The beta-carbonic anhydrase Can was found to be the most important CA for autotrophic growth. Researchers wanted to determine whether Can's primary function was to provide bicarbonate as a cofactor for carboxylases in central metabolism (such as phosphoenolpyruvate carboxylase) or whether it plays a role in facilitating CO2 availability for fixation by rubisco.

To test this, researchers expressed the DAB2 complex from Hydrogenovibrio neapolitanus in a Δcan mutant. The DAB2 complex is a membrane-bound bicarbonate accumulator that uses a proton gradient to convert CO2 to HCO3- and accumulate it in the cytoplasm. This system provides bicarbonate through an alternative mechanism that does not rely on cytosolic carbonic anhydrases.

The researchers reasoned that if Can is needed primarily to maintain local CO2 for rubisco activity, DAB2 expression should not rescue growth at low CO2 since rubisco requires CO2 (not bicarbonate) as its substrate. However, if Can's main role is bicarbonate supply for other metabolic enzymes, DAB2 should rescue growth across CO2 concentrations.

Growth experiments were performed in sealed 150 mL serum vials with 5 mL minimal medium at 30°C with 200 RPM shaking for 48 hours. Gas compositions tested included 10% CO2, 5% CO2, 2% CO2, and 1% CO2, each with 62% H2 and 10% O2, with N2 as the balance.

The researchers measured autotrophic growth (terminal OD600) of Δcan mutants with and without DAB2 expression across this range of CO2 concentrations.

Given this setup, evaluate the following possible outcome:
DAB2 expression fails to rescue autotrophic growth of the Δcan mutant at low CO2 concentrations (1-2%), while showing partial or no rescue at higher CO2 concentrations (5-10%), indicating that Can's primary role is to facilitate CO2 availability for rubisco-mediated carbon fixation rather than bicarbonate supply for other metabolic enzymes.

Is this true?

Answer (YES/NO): NO